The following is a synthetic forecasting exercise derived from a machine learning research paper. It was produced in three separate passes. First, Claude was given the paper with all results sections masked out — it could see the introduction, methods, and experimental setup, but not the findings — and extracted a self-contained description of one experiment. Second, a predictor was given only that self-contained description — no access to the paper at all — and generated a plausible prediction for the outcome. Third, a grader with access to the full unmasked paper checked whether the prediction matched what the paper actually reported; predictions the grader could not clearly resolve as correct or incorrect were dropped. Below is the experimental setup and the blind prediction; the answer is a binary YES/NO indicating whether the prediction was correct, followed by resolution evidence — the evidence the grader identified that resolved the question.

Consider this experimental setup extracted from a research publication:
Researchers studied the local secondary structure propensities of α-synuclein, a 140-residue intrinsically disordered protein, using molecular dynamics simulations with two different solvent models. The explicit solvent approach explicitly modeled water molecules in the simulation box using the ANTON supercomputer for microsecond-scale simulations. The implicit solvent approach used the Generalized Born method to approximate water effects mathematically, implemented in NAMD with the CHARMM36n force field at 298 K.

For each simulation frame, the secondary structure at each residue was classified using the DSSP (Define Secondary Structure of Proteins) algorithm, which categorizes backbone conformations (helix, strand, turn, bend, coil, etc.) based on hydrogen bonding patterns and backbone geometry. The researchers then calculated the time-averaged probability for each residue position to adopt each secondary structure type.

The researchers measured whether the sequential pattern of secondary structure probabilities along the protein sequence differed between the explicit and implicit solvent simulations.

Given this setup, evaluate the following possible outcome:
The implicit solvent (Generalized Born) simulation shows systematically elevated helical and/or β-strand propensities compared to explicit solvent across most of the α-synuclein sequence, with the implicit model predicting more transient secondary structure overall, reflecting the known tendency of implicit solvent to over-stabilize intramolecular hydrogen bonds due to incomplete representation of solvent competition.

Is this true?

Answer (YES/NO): YES